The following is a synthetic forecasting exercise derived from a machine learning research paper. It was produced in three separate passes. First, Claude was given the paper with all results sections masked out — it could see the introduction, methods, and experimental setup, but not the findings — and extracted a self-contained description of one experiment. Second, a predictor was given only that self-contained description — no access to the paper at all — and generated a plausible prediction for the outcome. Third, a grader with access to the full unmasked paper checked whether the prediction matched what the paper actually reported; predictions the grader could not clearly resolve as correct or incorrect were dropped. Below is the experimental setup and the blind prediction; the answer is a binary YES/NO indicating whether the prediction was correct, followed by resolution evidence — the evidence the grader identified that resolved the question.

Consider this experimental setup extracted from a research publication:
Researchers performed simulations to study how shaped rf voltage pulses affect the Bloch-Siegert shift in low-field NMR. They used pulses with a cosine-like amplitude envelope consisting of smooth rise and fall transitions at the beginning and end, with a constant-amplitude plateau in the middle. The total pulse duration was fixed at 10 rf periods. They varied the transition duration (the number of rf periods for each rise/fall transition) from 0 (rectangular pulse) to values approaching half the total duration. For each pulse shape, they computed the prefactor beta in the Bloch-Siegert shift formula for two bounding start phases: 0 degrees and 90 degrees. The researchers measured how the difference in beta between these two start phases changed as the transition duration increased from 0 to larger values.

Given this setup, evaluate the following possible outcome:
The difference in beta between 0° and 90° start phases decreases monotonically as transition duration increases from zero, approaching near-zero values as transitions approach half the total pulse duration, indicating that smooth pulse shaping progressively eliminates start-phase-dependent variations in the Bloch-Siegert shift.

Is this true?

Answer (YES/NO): NO